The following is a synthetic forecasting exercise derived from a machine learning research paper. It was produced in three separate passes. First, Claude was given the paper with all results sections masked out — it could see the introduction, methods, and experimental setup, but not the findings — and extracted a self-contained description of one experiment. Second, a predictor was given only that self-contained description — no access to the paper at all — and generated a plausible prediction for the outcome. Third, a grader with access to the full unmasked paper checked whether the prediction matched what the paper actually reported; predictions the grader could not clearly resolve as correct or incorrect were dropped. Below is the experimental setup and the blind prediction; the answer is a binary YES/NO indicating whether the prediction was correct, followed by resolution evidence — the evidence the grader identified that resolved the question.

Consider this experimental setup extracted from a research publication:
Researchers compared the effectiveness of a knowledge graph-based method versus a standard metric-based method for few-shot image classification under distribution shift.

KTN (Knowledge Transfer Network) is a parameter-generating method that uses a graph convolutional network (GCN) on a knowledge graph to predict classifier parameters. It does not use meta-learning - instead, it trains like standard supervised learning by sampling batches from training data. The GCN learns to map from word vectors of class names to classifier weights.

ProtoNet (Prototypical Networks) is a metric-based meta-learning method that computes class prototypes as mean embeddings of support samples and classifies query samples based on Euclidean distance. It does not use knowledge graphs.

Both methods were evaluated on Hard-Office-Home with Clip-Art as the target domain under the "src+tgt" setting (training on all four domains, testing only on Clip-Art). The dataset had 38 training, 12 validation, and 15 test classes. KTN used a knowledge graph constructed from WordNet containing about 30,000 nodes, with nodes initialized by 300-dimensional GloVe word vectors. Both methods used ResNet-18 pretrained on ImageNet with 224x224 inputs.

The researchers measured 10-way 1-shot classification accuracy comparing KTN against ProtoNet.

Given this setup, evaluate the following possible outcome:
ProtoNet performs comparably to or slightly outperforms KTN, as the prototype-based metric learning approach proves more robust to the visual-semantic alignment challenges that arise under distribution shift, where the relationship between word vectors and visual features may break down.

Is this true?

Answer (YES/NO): NO